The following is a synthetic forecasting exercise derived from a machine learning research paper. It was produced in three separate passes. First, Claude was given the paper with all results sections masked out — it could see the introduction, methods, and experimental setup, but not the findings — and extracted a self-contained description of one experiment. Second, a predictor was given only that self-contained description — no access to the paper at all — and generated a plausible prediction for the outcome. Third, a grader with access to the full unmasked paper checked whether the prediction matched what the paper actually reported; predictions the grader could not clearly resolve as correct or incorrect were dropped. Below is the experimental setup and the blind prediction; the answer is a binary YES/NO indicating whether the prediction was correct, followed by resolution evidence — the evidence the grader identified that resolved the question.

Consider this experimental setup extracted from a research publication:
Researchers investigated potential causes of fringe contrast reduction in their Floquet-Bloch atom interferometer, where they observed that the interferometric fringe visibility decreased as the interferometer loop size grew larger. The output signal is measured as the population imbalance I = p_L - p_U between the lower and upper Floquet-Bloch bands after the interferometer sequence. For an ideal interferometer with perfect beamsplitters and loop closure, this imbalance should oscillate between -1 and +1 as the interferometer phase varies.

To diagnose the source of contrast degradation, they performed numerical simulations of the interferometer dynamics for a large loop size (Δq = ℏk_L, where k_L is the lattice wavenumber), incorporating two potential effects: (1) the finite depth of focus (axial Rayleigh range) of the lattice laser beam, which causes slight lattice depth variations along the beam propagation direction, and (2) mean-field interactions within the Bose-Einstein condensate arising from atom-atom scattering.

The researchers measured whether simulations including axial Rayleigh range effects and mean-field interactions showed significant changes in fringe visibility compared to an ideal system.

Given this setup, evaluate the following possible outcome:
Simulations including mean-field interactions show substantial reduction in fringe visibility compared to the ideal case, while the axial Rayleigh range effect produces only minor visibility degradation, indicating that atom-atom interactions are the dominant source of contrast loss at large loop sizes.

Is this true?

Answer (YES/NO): NO